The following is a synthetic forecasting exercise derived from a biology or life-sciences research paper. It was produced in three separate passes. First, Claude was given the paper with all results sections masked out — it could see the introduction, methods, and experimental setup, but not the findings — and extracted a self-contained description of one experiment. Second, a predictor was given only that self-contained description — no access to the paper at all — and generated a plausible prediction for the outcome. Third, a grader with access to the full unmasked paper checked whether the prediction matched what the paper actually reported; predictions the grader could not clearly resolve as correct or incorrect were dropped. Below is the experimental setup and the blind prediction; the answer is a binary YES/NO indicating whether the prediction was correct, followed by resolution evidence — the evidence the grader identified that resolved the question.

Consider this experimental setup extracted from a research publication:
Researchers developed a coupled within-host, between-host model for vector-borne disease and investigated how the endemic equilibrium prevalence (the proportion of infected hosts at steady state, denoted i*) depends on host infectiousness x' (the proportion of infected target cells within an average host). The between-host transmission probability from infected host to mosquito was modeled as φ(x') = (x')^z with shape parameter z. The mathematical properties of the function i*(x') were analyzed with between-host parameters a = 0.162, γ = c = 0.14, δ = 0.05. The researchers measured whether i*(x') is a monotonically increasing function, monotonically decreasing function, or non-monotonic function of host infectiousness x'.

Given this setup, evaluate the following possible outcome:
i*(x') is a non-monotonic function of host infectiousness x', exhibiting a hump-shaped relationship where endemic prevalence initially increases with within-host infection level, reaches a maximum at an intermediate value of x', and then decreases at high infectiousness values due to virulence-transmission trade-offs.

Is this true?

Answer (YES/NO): NO